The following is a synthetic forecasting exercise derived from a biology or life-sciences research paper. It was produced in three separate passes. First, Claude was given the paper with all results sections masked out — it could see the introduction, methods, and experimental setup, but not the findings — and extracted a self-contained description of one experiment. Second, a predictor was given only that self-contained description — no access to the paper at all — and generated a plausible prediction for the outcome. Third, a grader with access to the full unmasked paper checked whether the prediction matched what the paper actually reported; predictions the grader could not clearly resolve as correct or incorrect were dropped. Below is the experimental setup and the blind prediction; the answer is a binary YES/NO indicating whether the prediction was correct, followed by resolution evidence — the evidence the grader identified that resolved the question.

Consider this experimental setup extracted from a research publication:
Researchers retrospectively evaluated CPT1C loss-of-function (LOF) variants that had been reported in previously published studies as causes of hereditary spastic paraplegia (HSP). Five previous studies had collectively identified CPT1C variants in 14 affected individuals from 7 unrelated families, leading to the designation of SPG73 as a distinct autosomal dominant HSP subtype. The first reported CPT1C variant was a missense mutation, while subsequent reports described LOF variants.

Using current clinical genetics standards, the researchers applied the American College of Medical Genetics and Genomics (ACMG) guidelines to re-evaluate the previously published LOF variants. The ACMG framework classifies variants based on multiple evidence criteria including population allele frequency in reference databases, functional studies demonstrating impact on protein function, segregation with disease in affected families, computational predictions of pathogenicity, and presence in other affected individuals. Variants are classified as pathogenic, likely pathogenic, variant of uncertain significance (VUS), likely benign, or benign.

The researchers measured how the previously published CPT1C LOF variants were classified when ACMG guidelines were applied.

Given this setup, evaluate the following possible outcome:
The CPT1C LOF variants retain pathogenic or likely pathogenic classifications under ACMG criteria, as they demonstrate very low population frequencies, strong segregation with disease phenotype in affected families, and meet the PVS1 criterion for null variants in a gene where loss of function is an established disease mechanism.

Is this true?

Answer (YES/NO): NO